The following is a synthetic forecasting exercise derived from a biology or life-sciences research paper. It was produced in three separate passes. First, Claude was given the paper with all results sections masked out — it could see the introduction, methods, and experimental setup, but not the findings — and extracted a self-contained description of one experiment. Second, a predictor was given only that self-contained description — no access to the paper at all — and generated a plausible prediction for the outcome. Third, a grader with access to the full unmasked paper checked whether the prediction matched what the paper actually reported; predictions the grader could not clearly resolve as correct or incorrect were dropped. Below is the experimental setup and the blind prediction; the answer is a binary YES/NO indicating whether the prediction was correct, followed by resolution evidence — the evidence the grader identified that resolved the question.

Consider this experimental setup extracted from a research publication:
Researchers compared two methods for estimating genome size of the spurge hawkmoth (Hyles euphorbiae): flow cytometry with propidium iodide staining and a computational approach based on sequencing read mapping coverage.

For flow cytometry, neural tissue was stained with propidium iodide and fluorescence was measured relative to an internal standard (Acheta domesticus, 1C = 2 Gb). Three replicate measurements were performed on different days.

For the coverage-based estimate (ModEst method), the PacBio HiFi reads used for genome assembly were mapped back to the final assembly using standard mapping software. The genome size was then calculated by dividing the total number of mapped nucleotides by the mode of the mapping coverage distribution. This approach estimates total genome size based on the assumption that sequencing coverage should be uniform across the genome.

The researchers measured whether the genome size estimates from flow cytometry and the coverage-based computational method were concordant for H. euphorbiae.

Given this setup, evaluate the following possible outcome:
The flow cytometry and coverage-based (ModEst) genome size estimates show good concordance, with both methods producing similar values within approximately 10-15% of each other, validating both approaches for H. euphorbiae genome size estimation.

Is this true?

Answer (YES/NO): YES